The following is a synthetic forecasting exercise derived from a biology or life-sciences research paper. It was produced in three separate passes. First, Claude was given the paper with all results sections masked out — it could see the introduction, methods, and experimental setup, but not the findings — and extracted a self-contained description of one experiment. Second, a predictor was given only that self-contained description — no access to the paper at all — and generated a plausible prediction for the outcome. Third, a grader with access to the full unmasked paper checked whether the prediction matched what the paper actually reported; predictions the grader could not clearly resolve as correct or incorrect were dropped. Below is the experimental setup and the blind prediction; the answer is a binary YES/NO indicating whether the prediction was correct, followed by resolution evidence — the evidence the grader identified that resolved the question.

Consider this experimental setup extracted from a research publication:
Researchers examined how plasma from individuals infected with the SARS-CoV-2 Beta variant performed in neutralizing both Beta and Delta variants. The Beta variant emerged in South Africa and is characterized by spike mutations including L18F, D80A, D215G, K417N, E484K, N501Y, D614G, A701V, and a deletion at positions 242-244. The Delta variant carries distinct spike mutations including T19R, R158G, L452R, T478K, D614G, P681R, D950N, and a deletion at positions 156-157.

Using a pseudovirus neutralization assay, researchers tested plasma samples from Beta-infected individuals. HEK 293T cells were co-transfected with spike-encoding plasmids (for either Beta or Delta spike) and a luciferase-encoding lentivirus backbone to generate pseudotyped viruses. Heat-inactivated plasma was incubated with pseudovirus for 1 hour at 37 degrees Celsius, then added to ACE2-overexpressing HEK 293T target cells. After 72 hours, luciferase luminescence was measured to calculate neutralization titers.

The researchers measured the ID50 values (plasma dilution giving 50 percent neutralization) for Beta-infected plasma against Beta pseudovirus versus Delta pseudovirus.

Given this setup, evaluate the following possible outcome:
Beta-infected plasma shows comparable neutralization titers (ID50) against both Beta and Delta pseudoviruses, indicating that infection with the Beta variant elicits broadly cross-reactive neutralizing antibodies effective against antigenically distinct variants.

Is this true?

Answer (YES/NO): NO